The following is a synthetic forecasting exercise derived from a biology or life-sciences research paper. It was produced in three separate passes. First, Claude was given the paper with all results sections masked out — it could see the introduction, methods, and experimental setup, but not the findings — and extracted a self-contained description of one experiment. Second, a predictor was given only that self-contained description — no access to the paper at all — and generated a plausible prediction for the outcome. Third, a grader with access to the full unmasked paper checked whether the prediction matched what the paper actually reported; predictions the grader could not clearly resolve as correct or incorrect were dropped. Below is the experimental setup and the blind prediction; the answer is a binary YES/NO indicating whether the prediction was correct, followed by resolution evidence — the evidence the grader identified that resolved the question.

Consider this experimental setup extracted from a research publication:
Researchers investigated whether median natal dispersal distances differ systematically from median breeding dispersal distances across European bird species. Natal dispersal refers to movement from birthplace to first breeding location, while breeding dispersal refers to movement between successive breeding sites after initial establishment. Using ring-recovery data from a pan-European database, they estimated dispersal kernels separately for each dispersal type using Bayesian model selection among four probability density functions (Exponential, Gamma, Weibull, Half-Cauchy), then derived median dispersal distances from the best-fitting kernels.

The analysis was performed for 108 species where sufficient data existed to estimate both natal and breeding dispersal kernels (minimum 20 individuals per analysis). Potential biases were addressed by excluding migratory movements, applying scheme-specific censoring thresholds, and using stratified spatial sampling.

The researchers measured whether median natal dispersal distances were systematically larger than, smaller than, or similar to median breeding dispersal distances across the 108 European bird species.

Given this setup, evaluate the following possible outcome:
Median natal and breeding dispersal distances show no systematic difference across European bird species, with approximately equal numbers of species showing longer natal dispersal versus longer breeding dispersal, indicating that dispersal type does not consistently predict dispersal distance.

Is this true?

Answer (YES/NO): NO